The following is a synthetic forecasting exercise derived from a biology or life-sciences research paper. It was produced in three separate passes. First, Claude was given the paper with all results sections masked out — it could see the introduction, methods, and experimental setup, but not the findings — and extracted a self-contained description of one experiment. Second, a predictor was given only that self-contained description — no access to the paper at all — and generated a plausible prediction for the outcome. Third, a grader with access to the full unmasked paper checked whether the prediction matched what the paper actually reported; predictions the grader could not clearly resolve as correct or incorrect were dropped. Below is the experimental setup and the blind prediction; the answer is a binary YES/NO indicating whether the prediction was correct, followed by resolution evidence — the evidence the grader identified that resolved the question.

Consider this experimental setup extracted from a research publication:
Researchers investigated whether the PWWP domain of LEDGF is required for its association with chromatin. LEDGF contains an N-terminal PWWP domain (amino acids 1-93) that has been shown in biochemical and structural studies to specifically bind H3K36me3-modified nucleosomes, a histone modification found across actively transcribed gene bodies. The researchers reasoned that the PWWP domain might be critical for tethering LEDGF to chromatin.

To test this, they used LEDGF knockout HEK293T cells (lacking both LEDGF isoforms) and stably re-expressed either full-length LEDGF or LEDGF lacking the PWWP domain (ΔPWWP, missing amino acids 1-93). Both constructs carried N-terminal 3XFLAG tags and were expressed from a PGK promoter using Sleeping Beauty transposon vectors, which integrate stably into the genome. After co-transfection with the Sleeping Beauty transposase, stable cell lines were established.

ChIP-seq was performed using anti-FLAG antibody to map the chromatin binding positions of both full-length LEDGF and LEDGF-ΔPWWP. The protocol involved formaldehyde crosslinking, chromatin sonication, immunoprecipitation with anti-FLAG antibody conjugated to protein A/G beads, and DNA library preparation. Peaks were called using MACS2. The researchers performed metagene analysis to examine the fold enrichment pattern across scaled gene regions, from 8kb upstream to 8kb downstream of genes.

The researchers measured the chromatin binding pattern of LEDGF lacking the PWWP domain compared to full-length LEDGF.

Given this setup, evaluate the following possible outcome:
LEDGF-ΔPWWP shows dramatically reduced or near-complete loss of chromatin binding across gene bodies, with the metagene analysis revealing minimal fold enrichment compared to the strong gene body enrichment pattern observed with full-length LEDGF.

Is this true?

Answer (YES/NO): NO